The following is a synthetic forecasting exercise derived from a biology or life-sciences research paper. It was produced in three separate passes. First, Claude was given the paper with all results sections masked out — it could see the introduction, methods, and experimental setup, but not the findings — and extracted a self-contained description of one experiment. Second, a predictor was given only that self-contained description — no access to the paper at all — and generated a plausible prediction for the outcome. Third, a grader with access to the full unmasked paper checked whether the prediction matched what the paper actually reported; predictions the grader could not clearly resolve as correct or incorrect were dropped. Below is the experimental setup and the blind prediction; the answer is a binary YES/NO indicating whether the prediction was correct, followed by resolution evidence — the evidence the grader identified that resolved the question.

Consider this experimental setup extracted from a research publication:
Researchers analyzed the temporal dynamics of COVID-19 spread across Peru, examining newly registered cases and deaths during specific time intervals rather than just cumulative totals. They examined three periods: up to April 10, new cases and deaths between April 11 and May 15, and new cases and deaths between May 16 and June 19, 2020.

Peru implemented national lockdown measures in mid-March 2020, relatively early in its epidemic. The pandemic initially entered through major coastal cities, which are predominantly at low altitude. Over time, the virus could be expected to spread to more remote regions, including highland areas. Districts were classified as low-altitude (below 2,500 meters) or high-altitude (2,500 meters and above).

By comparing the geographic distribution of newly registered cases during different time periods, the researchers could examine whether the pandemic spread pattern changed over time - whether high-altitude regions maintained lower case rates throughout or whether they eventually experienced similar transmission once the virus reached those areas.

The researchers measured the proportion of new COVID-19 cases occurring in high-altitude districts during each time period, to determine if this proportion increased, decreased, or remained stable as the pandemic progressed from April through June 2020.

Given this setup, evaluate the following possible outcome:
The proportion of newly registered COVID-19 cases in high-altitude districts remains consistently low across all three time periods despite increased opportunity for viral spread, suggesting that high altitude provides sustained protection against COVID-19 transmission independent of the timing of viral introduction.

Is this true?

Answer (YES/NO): NO